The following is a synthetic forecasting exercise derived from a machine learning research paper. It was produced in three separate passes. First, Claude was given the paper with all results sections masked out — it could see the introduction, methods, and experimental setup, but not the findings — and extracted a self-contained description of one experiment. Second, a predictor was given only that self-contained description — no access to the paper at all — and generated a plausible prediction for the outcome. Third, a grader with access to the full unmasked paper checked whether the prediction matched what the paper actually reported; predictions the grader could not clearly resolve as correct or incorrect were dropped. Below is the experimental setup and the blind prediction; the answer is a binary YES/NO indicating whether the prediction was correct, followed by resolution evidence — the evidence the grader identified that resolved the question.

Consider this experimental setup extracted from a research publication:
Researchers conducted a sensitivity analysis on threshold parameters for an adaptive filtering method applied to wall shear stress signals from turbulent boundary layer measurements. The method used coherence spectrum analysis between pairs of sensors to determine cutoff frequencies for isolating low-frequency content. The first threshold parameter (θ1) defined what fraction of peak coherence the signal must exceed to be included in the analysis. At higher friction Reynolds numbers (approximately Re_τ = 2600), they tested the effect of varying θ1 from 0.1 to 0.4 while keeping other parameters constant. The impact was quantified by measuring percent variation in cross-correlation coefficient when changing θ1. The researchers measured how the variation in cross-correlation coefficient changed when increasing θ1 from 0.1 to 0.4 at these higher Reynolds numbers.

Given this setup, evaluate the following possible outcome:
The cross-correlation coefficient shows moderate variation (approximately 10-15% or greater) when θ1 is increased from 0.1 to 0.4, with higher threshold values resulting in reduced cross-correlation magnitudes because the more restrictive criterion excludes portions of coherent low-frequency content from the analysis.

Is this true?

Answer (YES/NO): NO